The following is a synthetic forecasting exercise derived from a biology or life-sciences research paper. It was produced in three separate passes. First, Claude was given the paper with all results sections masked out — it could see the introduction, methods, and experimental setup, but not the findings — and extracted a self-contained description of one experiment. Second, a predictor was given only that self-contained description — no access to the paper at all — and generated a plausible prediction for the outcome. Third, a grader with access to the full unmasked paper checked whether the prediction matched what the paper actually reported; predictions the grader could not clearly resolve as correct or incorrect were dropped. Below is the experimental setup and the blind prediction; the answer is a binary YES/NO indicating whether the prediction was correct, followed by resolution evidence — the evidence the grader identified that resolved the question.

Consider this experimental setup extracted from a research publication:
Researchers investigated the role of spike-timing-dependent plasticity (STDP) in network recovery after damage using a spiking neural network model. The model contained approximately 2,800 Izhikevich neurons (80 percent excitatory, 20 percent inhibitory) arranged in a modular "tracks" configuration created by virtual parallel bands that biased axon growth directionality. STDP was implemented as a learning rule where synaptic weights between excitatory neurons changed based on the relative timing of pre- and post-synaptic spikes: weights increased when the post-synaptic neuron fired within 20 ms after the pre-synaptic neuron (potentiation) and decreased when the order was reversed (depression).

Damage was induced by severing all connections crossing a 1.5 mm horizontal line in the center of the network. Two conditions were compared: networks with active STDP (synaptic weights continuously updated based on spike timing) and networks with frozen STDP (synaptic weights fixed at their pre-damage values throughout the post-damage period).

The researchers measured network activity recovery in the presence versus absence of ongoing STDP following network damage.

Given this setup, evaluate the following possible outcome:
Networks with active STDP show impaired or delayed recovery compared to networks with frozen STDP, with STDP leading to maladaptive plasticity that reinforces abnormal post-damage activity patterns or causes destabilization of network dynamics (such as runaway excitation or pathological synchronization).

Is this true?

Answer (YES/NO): NO